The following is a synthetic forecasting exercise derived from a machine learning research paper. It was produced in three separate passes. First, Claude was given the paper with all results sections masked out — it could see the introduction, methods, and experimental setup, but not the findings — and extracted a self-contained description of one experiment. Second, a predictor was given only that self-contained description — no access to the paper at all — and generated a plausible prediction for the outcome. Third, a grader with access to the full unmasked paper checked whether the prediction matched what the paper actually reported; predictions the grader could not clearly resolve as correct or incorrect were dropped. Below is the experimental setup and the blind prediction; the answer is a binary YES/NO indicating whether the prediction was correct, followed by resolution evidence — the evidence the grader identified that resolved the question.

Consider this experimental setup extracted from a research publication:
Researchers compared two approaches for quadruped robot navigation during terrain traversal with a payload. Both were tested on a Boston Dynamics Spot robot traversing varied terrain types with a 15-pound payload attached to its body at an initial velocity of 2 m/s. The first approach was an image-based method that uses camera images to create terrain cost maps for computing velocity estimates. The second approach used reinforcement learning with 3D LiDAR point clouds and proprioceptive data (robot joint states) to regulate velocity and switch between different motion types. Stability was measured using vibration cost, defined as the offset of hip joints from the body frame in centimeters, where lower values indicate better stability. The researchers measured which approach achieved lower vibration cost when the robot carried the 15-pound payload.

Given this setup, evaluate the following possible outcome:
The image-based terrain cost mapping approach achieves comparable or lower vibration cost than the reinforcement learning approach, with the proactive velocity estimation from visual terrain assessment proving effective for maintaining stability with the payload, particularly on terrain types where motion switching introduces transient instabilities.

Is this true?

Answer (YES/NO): YES